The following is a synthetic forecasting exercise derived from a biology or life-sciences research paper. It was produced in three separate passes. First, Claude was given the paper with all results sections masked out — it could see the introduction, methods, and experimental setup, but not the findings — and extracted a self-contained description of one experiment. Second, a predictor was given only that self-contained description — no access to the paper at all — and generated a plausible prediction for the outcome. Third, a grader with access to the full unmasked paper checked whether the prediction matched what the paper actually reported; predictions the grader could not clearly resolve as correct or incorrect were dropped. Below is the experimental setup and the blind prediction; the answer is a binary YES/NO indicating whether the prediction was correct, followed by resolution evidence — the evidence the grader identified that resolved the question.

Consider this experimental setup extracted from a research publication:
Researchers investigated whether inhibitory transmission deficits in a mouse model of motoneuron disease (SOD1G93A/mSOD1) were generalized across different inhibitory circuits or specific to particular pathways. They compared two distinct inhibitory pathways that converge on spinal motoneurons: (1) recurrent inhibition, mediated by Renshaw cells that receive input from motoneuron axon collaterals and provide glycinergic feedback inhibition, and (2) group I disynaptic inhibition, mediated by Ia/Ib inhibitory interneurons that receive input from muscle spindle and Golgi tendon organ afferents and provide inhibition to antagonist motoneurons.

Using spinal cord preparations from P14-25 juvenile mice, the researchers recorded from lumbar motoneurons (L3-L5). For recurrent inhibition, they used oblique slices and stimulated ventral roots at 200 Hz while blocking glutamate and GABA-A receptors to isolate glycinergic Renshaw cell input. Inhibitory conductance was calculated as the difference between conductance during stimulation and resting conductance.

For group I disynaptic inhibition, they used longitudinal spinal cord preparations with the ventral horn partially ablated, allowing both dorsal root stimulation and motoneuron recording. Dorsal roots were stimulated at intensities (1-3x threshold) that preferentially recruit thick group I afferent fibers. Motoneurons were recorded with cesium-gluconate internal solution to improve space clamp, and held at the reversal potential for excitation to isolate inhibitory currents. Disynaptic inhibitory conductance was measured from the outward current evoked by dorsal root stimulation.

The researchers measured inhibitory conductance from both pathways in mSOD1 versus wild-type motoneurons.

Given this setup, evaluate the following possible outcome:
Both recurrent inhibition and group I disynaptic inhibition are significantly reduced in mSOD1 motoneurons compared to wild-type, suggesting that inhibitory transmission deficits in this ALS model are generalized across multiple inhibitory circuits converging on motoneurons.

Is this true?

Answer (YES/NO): NO